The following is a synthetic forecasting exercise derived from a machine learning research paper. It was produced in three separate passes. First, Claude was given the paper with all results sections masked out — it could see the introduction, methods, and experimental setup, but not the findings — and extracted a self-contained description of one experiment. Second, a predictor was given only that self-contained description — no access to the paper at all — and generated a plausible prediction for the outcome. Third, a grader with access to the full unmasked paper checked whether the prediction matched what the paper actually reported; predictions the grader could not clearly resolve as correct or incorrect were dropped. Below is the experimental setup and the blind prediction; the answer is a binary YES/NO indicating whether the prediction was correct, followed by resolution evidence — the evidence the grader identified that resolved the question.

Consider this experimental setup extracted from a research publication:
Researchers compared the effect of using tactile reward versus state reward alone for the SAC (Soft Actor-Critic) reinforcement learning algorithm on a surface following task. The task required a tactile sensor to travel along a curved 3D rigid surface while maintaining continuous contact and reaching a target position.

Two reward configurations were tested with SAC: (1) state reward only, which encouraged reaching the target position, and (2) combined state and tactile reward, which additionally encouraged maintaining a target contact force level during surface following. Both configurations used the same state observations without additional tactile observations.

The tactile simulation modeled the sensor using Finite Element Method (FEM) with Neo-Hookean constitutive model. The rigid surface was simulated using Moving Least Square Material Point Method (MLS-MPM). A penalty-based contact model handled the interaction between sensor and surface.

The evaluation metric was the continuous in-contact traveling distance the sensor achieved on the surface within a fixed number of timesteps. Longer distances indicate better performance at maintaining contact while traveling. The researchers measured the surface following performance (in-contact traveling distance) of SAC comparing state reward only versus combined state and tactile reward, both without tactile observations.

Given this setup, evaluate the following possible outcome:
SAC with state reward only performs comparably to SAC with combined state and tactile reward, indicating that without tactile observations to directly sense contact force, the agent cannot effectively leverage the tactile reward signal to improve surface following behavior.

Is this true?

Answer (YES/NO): NO